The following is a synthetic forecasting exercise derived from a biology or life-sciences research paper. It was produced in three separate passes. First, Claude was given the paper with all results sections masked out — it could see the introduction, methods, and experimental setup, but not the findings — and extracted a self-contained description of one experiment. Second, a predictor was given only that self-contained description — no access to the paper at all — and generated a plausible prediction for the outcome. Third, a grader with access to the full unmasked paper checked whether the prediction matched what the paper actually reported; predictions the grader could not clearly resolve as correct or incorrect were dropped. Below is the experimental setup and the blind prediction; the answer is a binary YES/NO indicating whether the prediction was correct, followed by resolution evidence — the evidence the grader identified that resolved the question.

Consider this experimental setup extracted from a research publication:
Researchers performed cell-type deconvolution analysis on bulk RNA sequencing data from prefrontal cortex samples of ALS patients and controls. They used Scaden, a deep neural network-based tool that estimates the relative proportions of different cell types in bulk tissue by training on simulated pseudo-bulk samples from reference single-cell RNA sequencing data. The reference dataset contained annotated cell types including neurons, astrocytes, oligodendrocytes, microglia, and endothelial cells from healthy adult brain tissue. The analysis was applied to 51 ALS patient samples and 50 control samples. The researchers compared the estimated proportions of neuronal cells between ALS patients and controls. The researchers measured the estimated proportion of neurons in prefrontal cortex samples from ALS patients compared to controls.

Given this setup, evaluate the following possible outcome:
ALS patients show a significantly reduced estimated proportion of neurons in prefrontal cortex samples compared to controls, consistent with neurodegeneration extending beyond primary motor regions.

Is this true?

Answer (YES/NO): NO